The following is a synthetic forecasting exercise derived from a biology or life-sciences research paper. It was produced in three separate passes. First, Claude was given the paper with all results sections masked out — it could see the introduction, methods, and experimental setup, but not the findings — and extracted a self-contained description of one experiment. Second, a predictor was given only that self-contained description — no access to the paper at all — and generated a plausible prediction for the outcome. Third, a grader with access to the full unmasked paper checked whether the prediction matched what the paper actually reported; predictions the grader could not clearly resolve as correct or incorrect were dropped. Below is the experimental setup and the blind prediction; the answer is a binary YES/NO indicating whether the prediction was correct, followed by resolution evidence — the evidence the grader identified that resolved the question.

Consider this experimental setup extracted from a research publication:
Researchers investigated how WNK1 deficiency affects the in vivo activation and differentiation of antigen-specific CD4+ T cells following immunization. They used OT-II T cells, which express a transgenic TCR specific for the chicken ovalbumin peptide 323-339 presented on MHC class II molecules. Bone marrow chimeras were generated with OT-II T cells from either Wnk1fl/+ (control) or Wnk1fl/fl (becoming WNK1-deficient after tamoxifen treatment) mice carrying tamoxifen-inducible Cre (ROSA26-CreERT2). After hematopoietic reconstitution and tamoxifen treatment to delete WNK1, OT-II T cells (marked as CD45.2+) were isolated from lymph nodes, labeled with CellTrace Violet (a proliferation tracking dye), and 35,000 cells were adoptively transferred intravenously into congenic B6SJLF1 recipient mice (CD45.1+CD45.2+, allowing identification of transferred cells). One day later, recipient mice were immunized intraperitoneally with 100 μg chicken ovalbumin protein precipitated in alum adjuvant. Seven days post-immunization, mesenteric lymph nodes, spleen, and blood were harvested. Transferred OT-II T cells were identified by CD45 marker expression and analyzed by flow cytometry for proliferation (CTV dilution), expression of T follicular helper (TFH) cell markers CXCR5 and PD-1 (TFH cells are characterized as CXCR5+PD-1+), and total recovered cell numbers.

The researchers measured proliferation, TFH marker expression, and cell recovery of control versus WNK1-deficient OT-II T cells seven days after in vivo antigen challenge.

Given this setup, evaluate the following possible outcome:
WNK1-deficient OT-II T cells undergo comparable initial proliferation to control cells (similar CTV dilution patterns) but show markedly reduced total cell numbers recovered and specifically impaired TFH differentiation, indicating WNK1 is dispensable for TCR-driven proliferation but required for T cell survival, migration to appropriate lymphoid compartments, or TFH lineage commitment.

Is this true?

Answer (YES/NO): NO